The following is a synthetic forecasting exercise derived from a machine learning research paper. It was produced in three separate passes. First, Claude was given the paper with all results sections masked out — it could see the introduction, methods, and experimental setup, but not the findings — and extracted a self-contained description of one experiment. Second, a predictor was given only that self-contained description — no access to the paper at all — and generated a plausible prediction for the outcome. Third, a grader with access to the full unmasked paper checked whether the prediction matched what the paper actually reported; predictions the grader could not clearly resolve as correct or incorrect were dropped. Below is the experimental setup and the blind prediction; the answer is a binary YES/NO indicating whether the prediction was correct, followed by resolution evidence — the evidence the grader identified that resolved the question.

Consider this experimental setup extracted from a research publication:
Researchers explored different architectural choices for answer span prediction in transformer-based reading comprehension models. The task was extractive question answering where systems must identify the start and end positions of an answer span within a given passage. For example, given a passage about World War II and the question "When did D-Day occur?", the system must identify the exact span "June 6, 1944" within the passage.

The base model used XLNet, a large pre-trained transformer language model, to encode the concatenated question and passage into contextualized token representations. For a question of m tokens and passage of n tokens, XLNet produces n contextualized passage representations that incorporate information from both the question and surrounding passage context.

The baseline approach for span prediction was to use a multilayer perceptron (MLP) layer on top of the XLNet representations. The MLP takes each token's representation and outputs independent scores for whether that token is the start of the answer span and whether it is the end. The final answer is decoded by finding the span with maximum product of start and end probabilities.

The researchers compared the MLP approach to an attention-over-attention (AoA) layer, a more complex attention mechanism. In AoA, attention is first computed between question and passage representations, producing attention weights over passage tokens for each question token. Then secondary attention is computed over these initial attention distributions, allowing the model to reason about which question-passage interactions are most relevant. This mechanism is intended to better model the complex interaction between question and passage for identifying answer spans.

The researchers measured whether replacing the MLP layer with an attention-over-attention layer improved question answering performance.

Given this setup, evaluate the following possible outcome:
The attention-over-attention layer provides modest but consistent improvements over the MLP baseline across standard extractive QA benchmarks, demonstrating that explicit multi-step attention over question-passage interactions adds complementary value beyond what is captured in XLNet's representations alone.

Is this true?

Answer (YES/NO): NO